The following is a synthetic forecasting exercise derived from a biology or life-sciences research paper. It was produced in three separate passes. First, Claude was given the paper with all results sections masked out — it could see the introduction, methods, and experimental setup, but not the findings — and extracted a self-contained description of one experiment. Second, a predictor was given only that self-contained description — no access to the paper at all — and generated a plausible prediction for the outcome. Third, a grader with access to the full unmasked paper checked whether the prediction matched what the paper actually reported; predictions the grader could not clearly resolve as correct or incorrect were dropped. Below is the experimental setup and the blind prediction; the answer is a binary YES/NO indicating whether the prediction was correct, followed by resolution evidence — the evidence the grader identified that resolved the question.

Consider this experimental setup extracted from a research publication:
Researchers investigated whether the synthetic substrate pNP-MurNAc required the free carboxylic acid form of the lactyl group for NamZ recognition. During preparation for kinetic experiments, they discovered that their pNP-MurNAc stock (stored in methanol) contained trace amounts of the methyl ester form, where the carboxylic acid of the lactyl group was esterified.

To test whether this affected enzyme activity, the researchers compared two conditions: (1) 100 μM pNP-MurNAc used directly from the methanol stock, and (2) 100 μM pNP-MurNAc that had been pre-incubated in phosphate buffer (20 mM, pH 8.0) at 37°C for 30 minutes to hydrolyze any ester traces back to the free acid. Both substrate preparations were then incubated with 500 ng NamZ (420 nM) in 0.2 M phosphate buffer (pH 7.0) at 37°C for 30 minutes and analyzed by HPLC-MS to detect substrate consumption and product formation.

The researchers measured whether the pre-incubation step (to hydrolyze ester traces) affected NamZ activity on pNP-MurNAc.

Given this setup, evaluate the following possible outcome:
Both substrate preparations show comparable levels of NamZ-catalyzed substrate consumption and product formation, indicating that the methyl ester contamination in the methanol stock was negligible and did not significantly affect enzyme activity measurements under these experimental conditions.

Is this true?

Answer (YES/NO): NO